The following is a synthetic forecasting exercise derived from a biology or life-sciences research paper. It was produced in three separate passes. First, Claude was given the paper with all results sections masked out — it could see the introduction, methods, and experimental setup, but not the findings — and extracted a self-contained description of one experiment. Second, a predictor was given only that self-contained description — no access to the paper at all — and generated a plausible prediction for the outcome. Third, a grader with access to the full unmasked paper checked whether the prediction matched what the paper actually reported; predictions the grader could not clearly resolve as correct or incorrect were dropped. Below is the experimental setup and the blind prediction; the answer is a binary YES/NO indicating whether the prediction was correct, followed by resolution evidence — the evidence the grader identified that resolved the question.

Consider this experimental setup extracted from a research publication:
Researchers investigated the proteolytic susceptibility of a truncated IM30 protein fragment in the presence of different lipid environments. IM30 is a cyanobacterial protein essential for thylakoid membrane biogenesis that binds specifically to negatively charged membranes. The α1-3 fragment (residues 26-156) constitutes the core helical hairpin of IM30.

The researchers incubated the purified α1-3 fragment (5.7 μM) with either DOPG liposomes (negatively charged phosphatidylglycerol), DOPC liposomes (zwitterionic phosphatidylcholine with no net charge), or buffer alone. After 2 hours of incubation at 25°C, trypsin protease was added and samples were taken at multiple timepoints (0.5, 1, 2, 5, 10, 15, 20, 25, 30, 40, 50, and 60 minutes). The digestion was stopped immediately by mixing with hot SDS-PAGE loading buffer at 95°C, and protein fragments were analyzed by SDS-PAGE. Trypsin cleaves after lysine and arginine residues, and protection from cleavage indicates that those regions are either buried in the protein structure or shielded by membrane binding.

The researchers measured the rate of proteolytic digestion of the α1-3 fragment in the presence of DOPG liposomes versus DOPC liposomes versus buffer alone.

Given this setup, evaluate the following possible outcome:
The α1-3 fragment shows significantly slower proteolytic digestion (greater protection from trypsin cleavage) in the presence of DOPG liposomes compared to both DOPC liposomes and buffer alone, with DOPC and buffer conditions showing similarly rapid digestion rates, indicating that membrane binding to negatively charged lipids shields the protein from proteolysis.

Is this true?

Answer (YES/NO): NO